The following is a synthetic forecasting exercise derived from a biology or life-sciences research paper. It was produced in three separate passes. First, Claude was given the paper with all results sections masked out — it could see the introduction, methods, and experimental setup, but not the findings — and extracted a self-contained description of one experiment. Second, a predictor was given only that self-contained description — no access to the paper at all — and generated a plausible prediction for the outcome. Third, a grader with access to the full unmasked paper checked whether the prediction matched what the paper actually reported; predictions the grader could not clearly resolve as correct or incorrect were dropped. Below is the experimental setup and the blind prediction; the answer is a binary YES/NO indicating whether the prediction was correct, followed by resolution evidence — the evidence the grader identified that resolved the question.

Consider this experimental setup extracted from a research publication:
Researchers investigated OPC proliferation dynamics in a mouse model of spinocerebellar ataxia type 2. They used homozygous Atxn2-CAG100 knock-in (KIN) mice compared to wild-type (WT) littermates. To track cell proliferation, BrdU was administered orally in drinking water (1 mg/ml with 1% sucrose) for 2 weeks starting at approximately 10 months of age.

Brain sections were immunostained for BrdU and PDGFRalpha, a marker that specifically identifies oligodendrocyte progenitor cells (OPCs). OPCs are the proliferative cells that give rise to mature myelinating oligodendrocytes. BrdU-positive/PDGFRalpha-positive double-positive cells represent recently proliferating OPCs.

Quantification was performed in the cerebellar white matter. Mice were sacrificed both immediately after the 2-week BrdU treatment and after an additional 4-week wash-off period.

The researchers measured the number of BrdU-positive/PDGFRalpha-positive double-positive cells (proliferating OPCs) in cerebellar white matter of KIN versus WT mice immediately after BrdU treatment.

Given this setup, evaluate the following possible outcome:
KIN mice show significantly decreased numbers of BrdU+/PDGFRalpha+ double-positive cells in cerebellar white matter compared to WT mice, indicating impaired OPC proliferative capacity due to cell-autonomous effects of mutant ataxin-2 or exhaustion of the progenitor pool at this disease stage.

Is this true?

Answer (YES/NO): NO